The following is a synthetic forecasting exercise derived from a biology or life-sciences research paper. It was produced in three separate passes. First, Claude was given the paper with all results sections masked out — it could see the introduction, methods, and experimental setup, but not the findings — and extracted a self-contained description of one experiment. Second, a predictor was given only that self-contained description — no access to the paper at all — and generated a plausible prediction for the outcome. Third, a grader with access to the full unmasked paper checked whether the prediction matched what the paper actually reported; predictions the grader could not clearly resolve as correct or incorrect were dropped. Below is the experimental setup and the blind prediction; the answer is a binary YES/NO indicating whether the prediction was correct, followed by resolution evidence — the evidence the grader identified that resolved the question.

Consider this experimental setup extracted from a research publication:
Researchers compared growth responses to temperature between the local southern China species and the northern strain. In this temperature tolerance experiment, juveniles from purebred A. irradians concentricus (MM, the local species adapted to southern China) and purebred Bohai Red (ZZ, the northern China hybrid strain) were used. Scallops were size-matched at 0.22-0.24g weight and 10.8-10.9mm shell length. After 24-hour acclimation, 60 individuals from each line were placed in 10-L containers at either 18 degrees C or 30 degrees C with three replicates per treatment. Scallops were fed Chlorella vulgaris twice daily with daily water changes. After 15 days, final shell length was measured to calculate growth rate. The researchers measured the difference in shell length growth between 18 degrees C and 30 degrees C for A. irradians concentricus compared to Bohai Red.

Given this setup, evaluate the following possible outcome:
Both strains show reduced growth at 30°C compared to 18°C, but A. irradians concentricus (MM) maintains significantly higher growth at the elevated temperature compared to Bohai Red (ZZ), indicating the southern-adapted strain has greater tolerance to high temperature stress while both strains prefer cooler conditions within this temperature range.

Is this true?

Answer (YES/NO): NO